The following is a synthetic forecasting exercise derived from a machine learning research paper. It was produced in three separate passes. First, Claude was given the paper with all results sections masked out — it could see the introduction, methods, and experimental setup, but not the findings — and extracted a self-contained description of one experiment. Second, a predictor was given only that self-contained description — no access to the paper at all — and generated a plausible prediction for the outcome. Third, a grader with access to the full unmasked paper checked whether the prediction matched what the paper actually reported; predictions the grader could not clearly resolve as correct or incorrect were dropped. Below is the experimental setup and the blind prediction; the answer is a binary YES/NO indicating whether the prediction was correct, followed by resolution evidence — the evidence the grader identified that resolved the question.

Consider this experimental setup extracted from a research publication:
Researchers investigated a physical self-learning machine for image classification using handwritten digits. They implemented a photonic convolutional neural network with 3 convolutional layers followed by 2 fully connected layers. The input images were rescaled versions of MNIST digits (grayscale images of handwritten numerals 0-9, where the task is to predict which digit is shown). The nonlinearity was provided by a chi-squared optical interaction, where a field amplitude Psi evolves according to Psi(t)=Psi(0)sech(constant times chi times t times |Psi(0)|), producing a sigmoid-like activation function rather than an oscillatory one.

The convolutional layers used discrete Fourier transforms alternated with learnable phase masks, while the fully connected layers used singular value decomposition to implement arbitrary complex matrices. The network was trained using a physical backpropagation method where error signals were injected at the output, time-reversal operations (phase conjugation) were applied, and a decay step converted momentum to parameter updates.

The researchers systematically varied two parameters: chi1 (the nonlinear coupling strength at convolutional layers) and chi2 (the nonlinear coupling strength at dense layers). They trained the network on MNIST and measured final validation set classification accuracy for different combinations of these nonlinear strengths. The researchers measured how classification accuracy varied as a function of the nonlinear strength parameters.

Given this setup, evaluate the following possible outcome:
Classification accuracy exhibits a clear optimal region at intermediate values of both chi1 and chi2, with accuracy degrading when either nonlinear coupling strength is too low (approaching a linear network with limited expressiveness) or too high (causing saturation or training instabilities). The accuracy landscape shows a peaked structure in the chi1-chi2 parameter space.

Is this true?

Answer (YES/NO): NO